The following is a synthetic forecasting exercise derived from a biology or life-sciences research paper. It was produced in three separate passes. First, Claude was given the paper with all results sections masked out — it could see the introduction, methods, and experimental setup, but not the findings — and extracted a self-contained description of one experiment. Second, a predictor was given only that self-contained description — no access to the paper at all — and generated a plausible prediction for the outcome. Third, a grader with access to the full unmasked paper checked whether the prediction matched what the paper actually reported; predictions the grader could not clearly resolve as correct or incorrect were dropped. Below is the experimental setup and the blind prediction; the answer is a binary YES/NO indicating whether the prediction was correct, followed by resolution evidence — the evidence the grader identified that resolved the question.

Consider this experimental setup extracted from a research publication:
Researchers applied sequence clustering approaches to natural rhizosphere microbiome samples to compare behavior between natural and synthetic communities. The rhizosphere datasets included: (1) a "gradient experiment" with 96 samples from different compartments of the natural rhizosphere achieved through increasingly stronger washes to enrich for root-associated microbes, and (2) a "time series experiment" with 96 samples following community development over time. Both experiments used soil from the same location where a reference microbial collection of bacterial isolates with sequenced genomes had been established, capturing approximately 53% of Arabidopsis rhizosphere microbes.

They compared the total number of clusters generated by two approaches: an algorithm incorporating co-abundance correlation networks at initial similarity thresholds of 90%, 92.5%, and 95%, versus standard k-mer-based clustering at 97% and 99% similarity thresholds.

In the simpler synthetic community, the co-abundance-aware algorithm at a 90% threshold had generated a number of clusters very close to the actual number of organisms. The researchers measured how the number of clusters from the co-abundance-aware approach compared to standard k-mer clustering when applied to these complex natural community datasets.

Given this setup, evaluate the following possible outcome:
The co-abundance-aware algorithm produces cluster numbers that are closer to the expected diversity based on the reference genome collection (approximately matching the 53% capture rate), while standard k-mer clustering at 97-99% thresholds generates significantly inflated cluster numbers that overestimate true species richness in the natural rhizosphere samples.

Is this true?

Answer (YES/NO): NO